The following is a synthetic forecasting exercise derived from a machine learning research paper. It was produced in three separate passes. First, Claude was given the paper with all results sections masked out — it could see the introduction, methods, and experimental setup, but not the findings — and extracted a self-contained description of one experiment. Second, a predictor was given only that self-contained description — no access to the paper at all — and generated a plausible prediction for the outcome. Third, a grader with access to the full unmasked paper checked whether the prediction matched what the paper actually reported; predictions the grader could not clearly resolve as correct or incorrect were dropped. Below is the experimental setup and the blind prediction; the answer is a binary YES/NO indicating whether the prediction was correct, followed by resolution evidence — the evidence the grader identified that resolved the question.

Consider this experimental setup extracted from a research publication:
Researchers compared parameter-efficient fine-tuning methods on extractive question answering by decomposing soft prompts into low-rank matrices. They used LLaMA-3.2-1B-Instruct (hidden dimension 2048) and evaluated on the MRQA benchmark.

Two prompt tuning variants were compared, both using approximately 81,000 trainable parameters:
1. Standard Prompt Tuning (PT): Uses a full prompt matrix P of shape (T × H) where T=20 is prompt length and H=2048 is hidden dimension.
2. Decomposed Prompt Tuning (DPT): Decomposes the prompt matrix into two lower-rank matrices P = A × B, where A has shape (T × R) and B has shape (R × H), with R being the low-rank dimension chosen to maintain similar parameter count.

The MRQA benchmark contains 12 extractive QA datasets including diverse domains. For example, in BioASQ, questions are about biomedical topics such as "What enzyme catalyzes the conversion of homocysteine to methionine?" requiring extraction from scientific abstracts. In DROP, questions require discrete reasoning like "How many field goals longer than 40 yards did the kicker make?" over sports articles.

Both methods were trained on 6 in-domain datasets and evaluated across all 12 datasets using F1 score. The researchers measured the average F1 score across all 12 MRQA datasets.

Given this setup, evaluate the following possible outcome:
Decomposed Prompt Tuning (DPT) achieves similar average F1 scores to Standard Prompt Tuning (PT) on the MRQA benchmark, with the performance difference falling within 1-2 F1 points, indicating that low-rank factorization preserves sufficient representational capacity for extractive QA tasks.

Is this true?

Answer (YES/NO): YES